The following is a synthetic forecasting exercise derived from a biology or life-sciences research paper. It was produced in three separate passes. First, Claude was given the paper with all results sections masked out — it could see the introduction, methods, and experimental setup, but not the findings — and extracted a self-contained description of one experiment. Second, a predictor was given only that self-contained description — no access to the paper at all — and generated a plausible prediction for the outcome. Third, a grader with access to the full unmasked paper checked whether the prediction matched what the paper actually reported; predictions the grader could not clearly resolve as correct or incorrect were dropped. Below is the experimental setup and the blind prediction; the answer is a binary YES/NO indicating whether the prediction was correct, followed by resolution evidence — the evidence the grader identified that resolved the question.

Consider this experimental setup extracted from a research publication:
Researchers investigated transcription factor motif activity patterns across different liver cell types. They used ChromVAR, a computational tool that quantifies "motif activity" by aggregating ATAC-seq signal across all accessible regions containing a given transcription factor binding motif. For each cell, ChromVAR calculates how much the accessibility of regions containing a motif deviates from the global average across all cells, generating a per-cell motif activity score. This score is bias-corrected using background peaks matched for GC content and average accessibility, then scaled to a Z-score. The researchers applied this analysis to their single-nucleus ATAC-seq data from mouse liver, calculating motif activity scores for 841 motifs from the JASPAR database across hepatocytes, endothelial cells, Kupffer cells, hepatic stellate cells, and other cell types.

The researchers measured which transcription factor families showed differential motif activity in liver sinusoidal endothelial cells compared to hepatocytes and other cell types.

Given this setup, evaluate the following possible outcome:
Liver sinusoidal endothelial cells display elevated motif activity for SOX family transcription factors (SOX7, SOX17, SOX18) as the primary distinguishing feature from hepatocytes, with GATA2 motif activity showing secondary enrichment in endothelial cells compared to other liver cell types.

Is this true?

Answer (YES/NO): NO